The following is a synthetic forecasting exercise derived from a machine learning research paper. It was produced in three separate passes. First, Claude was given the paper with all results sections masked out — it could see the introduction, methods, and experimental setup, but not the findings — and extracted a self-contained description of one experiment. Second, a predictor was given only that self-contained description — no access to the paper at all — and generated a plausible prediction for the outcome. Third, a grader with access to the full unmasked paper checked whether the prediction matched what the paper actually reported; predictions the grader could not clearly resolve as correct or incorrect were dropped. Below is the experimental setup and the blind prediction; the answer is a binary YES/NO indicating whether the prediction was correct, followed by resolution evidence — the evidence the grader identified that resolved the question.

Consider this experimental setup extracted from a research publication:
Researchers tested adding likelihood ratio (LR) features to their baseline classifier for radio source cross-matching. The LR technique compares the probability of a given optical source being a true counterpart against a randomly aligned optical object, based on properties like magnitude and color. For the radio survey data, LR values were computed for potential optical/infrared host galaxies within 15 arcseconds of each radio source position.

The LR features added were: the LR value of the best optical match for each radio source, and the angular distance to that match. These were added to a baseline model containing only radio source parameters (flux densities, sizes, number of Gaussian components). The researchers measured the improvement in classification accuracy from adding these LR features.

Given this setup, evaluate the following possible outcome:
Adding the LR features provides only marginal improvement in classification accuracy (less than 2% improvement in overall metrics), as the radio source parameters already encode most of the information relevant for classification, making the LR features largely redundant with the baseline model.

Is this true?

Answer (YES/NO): NO